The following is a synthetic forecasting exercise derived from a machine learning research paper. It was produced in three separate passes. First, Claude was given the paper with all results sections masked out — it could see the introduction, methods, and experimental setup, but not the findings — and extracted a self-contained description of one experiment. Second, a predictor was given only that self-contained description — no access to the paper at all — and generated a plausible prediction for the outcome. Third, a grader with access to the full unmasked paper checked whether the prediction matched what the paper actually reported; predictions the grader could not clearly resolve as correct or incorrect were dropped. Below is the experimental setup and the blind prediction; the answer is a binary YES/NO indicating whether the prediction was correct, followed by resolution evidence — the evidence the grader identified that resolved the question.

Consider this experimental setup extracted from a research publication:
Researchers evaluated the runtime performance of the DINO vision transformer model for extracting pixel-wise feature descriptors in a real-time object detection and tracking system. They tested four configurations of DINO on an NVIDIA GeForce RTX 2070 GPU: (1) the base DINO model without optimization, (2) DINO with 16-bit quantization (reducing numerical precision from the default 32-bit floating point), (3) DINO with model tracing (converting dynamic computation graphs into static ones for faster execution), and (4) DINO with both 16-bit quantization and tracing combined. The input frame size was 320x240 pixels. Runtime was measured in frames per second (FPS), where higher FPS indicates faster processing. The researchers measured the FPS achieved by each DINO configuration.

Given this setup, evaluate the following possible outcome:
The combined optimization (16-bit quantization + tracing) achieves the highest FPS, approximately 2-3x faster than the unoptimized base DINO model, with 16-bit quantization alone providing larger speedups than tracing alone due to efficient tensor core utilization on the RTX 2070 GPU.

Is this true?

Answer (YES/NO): NO